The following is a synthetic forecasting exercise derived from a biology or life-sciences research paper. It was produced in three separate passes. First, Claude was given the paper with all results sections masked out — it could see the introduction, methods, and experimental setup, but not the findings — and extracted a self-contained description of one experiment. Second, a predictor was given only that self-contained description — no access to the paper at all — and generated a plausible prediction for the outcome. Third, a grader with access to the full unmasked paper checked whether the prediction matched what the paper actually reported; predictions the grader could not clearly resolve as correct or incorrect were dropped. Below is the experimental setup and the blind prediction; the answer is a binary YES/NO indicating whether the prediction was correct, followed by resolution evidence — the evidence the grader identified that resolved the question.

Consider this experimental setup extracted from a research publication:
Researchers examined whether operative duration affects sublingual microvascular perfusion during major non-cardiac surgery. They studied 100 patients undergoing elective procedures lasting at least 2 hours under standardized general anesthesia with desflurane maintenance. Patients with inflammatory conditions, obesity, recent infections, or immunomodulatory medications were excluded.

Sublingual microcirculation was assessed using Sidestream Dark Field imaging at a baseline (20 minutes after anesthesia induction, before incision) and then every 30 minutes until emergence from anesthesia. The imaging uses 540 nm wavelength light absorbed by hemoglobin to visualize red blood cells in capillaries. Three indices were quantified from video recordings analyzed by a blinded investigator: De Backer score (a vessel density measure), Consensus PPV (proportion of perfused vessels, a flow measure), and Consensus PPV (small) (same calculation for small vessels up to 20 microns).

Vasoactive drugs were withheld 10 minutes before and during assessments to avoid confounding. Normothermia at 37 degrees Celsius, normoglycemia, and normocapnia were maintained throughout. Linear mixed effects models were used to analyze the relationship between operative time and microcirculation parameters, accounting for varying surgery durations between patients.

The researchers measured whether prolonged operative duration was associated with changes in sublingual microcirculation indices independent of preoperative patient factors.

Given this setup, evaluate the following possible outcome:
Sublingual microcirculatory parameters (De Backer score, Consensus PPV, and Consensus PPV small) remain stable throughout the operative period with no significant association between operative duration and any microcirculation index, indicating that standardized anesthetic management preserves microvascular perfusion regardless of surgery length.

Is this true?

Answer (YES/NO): NO